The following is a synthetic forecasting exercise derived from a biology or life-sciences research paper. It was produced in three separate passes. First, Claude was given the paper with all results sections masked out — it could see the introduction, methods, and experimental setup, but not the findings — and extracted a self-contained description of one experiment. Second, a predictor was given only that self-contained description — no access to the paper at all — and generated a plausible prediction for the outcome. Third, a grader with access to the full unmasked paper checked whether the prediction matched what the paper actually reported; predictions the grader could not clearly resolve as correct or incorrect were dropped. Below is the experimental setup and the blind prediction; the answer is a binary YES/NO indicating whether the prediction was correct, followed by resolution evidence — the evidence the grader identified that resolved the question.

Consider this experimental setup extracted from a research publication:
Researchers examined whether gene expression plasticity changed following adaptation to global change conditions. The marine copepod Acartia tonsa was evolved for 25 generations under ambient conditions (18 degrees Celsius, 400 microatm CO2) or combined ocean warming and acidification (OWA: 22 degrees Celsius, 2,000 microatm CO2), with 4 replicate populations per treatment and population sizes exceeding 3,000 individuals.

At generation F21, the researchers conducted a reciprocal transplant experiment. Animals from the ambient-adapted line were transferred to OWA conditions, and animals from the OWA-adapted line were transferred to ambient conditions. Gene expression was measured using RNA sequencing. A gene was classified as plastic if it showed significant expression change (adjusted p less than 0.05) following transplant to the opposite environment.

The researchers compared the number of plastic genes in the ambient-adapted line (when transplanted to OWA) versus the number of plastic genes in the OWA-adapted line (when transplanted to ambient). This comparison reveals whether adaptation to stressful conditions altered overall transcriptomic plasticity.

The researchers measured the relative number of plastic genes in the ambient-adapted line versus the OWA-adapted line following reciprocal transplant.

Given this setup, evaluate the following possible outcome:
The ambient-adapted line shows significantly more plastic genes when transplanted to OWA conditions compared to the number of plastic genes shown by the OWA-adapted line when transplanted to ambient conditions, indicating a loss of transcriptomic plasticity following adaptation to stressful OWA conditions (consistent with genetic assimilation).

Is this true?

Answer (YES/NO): YES